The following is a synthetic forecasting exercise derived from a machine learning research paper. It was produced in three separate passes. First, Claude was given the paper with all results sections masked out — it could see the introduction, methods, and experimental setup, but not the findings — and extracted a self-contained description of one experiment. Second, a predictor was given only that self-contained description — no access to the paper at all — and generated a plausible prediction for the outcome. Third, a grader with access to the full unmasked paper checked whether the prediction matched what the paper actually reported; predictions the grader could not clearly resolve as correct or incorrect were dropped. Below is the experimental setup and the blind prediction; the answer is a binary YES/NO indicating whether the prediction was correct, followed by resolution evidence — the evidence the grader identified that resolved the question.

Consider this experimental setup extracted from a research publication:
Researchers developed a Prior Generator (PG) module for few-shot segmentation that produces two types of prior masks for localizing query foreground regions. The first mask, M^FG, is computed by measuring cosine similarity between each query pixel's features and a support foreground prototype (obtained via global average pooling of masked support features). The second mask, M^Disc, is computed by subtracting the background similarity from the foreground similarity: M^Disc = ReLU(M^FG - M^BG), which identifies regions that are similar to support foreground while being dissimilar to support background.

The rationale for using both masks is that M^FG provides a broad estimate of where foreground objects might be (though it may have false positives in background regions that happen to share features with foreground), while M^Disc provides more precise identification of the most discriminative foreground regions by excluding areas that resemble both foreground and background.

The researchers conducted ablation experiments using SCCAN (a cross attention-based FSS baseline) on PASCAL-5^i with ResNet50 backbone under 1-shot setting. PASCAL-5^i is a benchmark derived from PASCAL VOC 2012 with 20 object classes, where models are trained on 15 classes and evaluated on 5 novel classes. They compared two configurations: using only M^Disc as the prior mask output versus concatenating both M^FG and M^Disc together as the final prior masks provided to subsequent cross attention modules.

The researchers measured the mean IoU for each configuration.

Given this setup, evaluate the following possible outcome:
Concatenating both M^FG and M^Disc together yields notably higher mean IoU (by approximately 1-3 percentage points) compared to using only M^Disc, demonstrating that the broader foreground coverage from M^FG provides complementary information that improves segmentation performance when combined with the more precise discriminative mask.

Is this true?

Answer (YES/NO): NO